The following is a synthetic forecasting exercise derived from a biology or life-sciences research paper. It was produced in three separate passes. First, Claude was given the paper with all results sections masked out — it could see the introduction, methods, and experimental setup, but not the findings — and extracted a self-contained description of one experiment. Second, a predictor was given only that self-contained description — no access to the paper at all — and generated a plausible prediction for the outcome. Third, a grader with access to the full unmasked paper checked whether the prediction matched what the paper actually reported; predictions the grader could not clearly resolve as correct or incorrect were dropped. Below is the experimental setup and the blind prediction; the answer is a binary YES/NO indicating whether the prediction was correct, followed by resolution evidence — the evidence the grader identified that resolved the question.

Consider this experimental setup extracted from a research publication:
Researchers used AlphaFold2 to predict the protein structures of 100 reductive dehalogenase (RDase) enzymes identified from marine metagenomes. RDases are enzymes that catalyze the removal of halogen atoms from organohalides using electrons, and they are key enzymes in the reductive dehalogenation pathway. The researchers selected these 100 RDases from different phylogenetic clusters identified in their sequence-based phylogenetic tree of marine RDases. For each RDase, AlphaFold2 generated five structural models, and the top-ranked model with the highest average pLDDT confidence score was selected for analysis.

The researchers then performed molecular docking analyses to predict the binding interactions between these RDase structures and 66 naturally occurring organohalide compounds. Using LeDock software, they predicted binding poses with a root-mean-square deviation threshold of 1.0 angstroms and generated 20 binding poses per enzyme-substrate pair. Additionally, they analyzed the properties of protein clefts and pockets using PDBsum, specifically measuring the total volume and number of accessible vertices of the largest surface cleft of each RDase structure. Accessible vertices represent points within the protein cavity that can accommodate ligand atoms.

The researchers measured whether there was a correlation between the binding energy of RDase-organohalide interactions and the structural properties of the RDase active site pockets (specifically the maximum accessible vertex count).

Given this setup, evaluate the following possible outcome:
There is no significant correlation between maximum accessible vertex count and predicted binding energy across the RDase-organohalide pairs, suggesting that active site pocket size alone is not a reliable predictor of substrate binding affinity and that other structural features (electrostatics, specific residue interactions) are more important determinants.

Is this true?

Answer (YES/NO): NO